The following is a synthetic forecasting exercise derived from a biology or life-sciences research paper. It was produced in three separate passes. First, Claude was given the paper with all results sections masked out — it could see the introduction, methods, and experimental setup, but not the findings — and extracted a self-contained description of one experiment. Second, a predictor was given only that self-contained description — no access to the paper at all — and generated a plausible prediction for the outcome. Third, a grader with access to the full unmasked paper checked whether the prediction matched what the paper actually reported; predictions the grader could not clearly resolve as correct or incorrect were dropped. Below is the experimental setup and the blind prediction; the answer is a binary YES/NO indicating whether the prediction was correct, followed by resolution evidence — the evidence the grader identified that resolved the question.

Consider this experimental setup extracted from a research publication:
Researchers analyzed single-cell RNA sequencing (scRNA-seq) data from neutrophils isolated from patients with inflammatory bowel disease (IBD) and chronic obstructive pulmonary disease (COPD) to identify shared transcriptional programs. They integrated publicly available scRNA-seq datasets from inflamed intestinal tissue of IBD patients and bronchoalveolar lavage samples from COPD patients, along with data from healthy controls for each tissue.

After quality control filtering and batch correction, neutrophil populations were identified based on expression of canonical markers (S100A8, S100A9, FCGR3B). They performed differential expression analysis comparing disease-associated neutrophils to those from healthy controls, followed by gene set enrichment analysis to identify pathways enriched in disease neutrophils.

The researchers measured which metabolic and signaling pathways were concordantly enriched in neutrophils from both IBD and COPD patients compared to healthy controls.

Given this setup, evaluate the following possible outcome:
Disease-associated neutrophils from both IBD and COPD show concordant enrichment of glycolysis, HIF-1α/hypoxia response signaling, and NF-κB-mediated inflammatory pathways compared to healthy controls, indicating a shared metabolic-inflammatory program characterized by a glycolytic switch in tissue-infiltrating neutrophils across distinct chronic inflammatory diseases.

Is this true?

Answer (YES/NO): NO